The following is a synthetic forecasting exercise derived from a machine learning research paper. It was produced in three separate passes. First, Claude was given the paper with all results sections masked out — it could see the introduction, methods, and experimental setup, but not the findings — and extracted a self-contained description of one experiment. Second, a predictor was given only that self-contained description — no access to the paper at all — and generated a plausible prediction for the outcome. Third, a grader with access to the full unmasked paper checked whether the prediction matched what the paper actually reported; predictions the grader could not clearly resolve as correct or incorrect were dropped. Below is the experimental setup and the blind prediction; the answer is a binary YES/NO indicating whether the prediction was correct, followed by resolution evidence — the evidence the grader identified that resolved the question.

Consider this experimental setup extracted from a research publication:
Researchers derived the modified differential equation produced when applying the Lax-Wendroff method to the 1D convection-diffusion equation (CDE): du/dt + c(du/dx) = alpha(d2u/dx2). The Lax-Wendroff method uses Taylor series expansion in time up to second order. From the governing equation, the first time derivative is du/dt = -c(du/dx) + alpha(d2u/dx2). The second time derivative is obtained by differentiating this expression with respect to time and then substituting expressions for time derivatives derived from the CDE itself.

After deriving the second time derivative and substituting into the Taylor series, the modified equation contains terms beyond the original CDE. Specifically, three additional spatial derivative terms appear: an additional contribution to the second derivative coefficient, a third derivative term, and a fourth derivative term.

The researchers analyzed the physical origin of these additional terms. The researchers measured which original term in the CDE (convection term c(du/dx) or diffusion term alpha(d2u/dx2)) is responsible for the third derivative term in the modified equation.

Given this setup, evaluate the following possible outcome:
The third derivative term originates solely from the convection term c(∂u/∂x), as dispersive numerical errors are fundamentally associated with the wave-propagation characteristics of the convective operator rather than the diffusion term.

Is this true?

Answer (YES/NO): NO